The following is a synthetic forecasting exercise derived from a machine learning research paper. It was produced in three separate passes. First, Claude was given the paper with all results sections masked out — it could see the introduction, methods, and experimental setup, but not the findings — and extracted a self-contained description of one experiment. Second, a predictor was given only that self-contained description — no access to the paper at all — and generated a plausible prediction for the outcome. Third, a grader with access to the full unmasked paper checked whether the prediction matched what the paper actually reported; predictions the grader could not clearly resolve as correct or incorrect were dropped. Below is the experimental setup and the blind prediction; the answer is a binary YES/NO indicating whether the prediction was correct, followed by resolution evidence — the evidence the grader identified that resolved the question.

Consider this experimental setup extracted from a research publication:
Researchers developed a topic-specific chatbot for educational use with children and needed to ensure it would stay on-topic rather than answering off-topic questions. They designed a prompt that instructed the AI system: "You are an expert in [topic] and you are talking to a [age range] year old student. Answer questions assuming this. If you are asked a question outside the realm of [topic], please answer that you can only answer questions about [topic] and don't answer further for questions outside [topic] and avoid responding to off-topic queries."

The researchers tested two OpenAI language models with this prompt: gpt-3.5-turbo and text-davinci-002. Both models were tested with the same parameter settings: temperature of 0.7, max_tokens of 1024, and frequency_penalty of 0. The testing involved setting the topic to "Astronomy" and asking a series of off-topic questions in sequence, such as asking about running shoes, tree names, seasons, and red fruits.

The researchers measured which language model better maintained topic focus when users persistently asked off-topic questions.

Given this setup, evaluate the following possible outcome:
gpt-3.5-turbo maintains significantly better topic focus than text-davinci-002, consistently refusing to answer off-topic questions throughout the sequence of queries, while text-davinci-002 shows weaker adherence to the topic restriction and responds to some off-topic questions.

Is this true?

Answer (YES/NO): NO